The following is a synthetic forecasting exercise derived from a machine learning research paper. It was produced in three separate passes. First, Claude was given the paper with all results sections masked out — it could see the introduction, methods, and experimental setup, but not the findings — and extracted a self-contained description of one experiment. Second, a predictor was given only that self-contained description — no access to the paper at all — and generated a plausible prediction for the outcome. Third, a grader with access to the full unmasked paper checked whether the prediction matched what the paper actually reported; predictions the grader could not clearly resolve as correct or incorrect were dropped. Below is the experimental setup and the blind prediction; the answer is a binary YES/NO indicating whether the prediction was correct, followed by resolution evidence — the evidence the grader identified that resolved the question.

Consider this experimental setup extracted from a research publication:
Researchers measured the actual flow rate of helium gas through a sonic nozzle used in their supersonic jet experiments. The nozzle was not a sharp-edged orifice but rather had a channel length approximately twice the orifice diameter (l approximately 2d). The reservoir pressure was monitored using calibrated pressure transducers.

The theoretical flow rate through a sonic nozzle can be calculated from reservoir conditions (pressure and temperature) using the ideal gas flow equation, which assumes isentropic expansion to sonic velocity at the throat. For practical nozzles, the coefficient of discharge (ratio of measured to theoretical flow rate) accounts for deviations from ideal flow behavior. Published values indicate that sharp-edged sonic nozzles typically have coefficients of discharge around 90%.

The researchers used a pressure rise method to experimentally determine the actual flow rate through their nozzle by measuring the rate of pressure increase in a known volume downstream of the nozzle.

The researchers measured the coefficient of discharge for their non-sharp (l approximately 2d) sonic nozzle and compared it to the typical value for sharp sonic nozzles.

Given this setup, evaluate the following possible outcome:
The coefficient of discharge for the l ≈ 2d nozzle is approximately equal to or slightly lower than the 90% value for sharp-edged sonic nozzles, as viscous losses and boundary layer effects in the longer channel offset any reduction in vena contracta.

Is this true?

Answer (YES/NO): YES